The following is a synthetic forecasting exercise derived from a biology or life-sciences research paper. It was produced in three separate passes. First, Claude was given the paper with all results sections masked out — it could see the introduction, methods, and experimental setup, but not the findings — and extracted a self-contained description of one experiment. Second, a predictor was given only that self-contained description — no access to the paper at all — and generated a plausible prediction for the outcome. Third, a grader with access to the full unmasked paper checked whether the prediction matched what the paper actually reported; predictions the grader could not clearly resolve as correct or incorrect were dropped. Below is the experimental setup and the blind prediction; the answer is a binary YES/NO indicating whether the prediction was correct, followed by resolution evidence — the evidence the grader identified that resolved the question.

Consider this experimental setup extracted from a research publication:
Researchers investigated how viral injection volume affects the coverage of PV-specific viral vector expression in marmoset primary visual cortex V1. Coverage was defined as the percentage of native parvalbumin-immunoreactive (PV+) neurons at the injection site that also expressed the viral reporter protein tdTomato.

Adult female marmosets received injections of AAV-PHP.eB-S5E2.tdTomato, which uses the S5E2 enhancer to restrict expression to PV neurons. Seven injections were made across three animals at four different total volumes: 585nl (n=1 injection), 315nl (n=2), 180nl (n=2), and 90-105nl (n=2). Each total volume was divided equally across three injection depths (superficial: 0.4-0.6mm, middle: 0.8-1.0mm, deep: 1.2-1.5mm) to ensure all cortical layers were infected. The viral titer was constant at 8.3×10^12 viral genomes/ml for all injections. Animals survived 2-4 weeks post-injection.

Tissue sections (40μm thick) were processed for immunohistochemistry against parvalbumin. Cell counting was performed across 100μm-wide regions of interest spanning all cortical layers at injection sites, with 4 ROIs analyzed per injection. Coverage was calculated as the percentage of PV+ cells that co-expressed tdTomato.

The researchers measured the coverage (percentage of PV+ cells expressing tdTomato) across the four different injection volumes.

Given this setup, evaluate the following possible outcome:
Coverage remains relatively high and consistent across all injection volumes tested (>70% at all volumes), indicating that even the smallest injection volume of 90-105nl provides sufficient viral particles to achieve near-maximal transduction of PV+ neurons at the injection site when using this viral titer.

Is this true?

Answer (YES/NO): YES